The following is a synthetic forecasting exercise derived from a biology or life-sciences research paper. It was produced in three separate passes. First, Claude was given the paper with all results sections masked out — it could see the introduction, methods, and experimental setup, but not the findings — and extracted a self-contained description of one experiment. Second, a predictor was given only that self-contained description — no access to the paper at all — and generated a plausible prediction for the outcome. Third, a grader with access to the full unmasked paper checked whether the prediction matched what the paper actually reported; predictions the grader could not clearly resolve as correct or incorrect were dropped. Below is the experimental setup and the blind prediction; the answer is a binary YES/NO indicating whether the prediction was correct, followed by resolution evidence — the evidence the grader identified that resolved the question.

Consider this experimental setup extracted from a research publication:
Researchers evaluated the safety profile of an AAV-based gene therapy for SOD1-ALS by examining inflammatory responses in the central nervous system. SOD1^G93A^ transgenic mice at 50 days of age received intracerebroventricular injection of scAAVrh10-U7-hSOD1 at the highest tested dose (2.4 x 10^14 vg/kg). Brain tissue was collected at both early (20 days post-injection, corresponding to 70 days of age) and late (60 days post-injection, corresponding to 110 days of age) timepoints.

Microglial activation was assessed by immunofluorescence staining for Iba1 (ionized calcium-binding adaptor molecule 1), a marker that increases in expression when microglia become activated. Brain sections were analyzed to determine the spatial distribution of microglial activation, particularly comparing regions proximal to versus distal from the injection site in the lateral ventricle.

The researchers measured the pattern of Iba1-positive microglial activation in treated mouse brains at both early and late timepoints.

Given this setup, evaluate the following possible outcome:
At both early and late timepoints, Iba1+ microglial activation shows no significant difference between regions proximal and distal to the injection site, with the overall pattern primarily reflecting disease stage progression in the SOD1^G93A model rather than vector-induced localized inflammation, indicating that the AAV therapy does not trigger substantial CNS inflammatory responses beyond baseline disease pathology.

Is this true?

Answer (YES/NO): NO